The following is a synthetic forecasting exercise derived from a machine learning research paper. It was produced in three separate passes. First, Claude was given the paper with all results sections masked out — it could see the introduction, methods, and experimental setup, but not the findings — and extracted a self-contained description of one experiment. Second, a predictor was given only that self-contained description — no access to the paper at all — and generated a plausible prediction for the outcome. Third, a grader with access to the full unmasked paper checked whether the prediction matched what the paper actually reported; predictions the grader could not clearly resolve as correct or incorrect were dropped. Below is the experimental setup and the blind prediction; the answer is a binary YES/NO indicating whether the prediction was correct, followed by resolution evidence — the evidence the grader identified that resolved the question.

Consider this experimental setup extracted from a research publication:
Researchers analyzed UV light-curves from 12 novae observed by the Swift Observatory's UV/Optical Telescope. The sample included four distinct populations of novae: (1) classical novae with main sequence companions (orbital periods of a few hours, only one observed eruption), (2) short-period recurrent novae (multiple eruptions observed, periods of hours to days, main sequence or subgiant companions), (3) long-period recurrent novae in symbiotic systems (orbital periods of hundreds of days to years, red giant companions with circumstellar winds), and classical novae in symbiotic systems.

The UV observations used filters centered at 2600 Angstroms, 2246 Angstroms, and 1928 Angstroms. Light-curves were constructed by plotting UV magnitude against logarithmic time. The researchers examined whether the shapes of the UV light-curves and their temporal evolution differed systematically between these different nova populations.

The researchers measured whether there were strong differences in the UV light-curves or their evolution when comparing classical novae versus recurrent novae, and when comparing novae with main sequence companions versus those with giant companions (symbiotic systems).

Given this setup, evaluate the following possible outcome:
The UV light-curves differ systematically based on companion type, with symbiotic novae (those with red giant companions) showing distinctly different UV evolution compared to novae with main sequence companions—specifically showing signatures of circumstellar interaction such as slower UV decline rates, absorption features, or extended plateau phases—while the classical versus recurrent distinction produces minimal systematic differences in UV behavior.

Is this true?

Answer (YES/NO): NO